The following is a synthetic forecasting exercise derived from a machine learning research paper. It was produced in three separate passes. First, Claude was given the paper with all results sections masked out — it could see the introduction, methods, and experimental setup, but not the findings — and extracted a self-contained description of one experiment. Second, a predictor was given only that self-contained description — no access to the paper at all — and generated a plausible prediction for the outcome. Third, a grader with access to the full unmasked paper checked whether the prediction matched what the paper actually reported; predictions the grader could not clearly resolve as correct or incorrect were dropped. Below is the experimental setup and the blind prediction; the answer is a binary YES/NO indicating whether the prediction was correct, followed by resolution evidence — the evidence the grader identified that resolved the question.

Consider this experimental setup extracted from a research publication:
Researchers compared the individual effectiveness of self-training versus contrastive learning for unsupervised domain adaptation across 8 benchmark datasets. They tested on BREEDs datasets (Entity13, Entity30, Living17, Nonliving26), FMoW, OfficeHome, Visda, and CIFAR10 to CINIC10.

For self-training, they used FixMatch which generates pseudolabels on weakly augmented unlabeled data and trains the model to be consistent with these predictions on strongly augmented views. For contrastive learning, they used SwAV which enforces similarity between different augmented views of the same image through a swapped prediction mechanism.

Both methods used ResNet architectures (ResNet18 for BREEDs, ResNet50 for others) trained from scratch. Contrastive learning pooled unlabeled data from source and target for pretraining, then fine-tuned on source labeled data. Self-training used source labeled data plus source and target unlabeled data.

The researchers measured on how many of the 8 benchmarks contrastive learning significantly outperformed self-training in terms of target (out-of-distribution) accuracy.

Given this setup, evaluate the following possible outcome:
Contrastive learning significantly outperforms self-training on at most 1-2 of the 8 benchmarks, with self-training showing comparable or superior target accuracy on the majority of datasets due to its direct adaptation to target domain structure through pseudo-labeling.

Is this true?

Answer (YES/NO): NO